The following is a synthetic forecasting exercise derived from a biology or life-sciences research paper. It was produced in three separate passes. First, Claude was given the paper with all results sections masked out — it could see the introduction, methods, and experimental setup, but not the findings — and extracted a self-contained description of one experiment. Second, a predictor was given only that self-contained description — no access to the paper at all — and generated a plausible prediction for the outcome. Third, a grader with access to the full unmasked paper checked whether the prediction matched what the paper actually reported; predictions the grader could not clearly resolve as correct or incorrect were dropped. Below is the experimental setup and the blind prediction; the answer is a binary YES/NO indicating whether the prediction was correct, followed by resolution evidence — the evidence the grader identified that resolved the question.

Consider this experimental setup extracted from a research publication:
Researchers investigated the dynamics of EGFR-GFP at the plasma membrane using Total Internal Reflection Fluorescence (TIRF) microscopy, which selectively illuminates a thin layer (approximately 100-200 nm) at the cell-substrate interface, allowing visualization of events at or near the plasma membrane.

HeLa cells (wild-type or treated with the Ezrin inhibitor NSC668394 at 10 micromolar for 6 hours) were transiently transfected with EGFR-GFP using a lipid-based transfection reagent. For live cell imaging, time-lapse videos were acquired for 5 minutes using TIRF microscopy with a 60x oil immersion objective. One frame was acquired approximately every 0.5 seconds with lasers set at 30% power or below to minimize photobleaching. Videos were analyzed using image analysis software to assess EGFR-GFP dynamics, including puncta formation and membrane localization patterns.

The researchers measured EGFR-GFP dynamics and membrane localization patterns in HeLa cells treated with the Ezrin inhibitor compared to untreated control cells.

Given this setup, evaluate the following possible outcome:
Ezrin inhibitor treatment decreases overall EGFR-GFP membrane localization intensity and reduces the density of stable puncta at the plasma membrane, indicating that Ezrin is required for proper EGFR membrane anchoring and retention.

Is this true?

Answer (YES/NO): NO